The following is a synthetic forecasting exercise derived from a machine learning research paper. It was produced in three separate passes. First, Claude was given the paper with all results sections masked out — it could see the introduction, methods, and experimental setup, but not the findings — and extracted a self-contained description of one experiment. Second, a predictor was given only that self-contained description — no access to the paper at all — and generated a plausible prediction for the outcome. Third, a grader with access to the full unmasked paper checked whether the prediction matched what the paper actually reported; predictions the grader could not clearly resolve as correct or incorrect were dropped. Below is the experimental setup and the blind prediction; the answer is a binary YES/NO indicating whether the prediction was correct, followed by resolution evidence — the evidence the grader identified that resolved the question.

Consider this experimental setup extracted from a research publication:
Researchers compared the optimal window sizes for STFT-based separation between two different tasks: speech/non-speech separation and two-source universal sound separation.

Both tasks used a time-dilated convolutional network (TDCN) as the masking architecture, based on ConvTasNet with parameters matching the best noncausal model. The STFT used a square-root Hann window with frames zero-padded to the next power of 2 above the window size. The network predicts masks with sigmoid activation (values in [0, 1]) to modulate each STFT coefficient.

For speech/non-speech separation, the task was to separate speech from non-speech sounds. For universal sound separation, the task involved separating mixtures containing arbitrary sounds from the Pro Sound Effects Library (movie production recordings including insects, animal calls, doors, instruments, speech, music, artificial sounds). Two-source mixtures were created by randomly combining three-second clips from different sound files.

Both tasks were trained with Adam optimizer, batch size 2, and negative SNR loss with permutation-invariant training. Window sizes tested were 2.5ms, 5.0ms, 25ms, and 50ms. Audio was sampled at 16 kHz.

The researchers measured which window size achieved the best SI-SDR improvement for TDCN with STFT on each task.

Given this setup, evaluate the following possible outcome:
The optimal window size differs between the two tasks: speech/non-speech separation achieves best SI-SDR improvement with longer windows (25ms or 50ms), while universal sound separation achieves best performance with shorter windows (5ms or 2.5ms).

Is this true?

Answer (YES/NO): YES